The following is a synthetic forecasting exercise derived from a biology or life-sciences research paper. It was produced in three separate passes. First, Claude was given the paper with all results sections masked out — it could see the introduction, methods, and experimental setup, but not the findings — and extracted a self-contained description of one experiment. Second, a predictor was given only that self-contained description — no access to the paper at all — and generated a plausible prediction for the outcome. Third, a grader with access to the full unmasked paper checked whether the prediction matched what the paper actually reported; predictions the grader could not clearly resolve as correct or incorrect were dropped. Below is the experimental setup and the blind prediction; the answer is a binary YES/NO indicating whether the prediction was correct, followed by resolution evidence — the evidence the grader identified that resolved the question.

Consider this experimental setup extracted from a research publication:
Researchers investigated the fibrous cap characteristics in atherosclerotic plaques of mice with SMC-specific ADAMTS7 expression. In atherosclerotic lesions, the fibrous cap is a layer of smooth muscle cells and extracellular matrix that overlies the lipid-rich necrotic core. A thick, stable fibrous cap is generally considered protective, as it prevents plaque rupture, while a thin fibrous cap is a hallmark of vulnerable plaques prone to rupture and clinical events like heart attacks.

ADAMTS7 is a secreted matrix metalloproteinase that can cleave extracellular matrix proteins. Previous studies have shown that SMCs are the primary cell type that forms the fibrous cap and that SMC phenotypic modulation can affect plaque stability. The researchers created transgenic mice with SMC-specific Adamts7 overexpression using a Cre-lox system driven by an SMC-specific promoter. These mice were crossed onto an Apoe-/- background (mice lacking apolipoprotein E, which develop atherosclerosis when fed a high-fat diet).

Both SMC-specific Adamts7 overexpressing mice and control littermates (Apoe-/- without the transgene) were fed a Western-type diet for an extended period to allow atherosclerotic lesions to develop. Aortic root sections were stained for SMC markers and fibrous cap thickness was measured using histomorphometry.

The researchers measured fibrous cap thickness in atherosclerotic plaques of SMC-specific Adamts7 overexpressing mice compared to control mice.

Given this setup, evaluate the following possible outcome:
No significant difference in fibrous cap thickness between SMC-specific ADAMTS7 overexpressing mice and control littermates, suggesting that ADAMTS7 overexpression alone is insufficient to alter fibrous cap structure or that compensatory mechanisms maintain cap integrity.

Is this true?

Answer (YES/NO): NO